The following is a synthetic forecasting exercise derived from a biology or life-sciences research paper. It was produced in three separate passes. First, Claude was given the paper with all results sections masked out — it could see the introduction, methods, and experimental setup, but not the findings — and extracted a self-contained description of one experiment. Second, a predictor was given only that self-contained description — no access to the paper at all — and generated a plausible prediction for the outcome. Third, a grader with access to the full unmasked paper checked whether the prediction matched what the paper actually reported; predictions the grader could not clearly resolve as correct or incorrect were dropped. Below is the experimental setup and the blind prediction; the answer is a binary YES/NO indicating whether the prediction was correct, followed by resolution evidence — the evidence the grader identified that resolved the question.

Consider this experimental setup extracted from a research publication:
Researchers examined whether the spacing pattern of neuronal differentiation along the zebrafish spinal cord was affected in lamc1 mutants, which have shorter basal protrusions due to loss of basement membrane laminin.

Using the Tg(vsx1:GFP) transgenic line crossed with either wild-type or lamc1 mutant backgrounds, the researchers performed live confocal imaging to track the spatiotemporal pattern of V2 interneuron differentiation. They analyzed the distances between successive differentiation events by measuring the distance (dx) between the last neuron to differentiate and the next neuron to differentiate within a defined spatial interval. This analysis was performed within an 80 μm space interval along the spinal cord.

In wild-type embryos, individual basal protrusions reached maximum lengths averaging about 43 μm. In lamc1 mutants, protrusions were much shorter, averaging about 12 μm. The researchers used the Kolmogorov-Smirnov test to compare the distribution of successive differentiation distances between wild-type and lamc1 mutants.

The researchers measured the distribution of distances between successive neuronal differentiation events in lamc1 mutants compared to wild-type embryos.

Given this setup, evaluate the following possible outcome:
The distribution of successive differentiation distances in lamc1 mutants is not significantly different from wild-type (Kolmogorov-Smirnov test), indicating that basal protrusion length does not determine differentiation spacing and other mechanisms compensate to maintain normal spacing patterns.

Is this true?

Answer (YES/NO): NO